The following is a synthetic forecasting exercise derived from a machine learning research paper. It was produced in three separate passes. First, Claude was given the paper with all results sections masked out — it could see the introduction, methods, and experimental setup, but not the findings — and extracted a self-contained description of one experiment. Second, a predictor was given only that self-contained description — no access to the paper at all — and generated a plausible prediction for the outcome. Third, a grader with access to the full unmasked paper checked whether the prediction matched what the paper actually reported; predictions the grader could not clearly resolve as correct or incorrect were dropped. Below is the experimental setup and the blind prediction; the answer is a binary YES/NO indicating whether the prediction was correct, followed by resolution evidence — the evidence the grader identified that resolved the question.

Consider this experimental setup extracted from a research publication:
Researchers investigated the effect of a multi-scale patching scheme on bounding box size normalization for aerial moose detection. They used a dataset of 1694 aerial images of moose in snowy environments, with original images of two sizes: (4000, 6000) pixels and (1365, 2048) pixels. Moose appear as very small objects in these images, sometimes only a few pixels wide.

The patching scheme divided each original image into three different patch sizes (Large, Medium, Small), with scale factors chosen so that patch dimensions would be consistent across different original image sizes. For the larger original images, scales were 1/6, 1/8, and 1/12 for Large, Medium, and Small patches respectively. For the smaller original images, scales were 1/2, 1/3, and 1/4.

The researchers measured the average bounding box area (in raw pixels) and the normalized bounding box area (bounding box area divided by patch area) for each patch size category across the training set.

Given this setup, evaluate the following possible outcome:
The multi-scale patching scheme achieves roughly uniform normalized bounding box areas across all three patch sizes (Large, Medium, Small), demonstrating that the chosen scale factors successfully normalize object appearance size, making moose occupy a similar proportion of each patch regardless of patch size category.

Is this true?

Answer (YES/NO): NO